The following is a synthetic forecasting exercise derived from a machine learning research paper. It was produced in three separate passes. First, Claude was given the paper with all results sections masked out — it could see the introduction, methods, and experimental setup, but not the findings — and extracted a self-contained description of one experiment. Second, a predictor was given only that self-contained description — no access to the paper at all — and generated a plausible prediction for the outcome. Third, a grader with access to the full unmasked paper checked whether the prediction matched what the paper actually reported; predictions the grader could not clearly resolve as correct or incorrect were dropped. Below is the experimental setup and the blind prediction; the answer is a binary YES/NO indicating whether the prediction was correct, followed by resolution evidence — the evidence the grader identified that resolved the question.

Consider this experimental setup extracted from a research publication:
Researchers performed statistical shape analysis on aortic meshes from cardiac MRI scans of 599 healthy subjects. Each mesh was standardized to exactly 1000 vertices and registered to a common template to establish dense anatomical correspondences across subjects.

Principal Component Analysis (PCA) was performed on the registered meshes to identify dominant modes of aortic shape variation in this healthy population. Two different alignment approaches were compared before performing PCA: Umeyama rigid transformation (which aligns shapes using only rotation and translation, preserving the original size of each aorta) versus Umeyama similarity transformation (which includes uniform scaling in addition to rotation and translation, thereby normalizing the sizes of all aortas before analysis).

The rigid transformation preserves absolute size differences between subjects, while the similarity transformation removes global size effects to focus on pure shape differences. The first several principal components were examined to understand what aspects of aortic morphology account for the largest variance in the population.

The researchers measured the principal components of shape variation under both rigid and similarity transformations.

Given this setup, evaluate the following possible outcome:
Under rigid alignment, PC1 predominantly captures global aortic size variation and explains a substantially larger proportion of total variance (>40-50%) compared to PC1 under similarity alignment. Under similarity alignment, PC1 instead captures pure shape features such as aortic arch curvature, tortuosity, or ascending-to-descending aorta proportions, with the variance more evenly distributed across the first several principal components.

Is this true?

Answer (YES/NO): YES